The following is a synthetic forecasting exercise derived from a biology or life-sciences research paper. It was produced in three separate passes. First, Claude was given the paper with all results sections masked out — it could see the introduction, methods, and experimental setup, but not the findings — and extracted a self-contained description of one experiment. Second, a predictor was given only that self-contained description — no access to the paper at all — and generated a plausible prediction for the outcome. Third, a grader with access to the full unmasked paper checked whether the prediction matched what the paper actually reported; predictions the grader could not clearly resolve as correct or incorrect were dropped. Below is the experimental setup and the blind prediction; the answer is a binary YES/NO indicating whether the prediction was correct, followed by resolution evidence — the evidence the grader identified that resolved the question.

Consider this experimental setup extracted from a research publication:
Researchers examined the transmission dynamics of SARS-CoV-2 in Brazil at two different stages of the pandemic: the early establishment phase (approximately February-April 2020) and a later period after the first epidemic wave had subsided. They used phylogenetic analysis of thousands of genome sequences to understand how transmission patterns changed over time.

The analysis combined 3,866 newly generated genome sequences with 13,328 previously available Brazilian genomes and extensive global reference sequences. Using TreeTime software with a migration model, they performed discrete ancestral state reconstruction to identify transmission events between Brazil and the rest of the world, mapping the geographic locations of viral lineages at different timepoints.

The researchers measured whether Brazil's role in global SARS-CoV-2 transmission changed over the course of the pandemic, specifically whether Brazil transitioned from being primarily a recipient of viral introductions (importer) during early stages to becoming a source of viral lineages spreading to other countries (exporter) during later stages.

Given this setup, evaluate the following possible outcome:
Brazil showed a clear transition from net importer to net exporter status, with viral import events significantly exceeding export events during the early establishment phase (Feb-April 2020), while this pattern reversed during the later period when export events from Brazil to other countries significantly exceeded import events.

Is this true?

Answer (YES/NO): YES